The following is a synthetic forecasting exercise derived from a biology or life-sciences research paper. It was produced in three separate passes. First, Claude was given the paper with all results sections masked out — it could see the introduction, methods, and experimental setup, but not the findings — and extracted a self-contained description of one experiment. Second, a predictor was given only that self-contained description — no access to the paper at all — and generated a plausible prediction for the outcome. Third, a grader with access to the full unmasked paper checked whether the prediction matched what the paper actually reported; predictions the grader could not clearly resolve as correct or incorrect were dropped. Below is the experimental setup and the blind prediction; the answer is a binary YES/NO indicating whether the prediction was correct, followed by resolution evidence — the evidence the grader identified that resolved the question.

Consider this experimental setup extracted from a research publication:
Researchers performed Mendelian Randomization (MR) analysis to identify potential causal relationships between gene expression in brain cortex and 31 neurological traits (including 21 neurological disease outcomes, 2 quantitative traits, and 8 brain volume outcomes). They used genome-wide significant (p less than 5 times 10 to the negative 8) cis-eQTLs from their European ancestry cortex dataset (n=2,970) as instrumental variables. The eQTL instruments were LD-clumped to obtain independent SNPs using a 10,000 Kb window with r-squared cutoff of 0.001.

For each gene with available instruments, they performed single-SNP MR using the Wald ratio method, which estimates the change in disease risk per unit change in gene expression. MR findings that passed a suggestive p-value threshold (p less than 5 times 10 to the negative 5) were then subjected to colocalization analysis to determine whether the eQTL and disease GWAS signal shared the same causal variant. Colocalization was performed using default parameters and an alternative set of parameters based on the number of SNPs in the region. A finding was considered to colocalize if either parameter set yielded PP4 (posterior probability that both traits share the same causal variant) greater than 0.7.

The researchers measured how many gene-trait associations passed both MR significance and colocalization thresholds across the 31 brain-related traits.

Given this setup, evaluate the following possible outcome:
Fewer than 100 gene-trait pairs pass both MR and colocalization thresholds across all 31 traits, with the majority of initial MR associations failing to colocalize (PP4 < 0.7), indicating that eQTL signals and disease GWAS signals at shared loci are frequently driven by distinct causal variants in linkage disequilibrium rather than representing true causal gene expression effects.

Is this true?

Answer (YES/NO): NO